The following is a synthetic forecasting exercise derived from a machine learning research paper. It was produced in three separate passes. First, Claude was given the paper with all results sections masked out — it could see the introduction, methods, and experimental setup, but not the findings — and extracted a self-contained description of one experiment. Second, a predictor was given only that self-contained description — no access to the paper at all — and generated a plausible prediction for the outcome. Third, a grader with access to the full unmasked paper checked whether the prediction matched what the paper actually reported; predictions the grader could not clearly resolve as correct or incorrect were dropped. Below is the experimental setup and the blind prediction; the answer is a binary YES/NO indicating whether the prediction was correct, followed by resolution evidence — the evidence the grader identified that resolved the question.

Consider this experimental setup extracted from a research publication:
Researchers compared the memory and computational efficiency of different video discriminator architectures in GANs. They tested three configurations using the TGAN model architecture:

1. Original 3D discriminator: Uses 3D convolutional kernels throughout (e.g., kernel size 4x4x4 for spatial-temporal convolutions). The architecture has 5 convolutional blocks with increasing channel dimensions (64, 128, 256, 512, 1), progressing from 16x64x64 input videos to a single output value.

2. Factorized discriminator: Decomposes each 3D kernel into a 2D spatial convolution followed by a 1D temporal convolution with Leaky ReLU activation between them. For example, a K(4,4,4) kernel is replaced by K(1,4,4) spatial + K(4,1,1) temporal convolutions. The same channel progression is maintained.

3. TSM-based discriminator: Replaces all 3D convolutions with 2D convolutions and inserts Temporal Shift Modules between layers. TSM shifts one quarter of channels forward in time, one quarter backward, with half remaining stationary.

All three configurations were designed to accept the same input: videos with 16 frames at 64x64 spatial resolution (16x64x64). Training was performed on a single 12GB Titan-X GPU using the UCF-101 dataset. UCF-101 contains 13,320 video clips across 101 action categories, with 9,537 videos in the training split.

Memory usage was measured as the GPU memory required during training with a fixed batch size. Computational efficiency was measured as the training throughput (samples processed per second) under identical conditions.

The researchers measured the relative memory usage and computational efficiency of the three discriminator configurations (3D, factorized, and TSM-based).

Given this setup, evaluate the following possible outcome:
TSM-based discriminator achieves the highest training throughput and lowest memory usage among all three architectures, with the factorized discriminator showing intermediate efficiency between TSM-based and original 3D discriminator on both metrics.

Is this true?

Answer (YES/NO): NO